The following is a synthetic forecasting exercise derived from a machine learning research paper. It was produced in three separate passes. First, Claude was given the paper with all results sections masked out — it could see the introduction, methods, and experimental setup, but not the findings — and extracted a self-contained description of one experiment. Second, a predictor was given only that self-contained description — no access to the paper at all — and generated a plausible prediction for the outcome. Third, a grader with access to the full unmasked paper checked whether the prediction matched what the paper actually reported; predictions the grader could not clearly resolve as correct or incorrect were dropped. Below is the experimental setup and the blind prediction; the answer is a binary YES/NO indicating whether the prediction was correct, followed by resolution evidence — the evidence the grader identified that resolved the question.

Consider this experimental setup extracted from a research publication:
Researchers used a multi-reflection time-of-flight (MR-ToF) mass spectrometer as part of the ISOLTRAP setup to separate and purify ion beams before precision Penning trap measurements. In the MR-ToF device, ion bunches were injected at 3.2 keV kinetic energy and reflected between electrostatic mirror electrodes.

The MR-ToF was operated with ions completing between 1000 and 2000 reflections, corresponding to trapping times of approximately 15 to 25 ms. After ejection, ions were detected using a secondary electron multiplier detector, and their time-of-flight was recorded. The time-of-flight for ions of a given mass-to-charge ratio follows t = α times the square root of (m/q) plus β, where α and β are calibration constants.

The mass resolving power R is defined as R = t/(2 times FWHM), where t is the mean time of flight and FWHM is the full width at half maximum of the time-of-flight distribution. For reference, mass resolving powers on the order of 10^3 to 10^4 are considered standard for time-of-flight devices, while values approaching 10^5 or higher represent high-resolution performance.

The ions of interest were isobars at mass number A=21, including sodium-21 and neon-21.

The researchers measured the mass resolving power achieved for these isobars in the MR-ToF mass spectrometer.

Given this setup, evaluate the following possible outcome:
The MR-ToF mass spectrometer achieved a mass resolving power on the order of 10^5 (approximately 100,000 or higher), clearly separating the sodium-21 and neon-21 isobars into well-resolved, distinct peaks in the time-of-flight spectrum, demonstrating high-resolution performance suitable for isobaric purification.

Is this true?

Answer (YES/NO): YES